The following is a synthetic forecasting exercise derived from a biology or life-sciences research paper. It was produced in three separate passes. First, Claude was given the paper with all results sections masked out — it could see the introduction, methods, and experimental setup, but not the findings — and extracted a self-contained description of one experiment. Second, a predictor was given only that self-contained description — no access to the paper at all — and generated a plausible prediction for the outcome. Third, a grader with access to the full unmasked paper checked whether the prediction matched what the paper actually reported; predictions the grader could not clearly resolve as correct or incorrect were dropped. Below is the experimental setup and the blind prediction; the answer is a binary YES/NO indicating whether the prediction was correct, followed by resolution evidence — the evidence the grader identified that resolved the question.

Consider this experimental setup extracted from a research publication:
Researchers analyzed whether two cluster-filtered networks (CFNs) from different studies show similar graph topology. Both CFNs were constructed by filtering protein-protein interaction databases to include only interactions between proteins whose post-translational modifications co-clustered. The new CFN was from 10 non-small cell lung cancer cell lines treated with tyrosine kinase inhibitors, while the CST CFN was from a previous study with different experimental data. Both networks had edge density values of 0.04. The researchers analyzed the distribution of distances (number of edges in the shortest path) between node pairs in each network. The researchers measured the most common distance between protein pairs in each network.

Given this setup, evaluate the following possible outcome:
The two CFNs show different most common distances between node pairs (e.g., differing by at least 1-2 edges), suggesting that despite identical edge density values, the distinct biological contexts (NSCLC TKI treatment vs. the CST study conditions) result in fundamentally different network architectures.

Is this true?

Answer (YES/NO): NO